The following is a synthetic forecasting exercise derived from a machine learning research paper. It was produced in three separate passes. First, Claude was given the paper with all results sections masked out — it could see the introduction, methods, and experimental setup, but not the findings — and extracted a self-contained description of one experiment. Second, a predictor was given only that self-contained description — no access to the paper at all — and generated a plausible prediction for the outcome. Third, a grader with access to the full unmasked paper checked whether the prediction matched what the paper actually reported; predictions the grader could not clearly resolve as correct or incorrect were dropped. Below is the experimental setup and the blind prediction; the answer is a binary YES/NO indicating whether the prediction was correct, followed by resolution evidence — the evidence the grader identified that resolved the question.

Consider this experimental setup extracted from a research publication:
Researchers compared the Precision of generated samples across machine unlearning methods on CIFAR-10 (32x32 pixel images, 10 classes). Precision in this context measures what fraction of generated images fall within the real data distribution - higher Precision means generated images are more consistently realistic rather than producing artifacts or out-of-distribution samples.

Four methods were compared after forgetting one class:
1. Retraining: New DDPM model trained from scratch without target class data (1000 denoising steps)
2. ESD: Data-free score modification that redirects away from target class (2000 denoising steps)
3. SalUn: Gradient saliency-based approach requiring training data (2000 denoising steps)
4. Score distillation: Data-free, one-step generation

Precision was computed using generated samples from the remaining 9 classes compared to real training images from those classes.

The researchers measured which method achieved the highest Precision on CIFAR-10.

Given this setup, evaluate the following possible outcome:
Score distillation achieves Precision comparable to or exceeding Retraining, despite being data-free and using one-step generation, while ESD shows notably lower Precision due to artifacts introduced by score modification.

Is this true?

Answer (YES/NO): NO